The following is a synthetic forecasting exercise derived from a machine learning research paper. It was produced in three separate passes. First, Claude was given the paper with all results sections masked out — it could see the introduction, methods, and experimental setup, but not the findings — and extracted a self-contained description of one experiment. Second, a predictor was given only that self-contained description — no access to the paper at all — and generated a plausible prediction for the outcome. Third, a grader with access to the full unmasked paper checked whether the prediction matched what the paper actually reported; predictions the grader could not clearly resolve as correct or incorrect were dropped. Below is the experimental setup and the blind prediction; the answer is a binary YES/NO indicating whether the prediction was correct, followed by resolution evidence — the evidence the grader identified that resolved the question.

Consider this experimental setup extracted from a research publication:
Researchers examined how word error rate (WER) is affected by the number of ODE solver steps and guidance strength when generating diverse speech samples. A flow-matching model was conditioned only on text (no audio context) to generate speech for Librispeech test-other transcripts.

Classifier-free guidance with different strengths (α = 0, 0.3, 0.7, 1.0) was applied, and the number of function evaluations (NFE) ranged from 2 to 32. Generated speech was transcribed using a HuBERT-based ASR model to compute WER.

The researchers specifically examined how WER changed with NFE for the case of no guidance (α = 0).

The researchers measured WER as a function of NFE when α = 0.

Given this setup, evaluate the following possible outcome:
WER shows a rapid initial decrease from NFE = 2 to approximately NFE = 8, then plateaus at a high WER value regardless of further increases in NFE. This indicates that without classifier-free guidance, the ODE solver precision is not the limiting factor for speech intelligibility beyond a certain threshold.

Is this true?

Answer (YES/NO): NO